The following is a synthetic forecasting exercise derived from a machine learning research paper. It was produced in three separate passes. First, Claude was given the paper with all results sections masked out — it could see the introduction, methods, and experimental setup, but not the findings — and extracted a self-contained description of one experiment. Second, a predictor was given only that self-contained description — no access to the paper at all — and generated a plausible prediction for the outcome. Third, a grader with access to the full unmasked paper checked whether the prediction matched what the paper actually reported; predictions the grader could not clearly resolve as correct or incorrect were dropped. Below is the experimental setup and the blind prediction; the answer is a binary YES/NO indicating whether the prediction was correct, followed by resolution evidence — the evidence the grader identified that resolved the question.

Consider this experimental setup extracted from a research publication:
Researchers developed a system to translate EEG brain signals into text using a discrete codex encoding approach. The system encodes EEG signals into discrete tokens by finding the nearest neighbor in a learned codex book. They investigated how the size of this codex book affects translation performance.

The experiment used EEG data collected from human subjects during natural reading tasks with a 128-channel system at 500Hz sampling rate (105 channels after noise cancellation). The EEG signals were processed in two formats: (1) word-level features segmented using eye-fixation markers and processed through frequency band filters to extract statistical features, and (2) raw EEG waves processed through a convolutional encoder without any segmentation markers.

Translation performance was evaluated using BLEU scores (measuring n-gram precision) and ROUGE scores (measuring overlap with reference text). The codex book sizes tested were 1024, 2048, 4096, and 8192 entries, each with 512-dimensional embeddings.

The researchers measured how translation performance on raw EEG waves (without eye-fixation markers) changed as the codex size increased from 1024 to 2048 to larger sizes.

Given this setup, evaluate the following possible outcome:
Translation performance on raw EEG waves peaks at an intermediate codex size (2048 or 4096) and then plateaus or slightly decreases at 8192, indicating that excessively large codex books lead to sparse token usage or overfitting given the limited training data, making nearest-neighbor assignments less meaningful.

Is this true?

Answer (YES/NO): YES